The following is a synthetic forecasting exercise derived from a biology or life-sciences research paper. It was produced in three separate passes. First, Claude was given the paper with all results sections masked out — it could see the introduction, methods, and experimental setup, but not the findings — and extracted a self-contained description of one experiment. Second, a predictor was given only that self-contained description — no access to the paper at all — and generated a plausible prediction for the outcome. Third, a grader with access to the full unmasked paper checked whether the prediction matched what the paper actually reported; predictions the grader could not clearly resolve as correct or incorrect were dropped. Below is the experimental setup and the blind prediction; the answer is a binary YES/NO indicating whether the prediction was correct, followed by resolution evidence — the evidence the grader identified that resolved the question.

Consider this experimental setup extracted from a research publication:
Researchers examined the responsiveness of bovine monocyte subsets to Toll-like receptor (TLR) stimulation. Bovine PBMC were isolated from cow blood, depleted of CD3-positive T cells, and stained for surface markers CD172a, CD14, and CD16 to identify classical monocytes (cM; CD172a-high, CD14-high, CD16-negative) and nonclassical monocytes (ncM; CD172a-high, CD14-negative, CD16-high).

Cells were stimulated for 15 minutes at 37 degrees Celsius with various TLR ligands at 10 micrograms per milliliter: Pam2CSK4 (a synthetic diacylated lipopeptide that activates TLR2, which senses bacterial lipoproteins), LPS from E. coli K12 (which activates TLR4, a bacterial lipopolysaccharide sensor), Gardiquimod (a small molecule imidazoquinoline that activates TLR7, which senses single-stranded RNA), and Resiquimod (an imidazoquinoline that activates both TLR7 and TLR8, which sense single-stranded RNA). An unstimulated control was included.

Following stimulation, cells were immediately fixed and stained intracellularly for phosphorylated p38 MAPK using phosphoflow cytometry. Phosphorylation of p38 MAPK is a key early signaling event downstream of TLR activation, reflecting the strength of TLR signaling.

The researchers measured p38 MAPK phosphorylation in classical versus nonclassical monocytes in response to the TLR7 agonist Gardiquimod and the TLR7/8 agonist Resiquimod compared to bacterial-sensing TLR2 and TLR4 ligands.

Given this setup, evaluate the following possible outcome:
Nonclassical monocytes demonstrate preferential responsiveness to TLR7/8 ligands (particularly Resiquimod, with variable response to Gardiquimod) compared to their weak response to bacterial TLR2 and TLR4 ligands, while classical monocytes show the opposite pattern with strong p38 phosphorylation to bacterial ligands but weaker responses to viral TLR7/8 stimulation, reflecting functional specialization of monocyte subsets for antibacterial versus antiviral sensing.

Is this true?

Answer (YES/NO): NO